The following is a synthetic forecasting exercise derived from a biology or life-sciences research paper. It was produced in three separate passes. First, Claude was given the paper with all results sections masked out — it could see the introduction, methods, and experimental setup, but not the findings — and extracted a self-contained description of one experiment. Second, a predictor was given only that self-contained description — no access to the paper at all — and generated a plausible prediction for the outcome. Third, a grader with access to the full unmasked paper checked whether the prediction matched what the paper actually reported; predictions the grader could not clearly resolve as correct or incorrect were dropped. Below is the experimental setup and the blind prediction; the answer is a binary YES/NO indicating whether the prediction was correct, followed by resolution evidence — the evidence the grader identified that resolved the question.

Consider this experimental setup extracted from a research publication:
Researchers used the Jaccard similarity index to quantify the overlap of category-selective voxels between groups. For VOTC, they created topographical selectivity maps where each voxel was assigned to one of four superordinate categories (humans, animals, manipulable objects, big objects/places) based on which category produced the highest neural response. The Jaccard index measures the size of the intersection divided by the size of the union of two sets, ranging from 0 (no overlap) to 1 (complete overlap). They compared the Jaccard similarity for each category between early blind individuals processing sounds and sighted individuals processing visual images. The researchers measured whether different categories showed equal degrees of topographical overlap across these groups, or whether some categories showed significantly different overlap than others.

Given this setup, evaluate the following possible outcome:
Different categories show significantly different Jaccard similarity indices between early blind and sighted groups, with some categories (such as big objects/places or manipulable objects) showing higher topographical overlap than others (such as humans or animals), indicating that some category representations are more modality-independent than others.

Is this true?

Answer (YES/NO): NO